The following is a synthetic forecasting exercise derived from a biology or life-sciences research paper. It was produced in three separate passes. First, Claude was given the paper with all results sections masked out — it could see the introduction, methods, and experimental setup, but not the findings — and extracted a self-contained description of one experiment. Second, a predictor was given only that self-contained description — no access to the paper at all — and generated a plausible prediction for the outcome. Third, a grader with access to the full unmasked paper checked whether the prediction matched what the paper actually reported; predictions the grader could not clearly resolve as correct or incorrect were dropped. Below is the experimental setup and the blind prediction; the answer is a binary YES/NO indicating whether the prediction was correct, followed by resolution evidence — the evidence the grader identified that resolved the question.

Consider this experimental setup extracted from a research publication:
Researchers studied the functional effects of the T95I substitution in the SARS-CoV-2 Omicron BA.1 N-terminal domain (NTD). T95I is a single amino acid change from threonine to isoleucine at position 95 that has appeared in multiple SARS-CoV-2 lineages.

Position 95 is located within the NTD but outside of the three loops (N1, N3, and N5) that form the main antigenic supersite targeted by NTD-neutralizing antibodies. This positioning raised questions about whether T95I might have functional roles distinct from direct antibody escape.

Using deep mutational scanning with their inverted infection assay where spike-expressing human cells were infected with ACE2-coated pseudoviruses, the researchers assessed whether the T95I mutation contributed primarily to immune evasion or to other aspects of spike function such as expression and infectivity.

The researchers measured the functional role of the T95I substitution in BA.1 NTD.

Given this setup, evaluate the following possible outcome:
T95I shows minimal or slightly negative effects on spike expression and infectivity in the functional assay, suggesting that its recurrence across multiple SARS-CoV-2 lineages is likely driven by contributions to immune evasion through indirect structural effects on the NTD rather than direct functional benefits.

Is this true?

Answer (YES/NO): NO